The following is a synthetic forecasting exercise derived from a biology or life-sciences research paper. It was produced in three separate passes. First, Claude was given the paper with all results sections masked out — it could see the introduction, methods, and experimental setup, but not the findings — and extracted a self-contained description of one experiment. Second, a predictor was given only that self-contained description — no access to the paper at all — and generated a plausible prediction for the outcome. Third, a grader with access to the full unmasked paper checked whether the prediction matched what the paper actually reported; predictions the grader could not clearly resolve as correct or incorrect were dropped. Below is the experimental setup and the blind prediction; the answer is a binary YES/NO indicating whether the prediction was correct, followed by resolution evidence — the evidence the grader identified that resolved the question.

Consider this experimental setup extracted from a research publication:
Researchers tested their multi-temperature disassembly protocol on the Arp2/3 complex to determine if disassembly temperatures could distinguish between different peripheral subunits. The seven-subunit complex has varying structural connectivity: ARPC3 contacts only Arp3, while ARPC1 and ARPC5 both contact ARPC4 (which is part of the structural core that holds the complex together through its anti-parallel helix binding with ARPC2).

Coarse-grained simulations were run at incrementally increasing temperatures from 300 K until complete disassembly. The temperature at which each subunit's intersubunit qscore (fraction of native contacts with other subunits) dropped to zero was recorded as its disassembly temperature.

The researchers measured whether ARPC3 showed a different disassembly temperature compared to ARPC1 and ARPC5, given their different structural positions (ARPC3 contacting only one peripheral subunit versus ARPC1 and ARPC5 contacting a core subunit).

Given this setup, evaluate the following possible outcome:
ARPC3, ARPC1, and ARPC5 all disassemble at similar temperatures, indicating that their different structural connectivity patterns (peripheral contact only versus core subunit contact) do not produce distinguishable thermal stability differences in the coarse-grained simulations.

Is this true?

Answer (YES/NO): NO